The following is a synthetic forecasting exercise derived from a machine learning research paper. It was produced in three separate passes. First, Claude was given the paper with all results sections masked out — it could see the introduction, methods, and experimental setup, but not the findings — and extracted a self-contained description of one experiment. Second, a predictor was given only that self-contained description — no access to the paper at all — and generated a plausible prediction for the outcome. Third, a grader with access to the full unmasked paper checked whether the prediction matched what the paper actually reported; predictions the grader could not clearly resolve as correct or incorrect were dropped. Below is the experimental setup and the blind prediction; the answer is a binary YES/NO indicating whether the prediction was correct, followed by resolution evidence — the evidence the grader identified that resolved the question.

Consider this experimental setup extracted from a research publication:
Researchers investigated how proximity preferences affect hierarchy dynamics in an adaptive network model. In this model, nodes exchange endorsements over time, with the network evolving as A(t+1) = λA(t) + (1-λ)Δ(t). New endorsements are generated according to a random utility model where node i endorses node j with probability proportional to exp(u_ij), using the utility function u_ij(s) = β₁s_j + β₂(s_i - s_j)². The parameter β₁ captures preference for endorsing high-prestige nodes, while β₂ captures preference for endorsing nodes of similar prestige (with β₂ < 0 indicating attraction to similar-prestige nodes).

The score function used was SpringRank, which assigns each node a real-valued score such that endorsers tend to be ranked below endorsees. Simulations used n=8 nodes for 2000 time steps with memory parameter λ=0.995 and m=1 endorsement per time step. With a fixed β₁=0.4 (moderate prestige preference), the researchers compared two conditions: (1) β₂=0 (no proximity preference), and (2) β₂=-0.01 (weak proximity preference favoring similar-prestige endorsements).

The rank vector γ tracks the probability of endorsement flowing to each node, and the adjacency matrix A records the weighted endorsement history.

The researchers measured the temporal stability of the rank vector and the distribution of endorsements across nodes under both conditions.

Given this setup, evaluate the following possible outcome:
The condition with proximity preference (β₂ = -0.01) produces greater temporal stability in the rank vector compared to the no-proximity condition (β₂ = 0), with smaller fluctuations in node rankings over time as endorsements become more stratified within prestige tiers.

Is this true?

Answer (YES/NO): YES